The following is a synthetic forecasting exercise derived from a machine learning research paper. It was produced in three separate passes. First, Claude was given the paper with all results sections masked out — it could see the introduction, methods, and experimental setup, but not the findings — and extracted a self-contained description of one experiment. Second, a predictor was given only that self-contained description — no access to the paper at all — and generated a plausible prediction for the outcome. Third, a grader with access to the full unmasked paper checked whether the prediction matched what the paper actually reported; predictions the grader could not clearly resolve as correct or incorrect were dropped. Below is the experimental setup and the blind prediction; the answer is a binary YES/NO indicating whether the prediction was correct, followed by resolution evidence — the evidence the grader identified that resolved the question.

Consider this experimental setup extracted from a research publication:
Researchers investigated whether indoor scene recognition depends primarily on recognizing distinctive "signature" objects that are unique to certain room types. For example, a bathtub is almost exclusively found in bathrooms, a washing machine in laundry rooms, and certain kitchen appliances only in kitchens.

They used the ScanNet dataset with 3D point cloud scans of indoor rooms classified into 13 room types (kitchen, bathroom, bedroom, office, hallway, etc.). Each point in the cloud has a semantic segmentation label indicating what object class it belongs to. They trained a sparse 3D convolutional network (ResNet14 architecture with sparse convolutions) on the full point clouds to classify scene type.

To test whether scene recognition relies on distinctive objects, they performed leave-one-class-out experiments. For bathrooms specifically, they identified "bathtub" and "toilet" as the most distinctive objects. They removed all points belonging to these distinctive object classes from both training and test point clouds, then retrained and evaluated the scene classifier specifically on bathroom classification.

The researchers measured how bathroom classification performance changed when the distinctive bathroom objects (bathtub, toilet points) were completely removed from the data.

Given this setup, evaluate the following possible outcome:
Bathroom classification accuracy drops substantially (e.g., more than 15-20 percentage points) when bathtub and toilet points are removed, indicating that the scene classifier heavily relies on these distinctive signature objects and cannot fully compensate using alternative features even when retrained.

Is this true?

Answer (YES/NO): NO